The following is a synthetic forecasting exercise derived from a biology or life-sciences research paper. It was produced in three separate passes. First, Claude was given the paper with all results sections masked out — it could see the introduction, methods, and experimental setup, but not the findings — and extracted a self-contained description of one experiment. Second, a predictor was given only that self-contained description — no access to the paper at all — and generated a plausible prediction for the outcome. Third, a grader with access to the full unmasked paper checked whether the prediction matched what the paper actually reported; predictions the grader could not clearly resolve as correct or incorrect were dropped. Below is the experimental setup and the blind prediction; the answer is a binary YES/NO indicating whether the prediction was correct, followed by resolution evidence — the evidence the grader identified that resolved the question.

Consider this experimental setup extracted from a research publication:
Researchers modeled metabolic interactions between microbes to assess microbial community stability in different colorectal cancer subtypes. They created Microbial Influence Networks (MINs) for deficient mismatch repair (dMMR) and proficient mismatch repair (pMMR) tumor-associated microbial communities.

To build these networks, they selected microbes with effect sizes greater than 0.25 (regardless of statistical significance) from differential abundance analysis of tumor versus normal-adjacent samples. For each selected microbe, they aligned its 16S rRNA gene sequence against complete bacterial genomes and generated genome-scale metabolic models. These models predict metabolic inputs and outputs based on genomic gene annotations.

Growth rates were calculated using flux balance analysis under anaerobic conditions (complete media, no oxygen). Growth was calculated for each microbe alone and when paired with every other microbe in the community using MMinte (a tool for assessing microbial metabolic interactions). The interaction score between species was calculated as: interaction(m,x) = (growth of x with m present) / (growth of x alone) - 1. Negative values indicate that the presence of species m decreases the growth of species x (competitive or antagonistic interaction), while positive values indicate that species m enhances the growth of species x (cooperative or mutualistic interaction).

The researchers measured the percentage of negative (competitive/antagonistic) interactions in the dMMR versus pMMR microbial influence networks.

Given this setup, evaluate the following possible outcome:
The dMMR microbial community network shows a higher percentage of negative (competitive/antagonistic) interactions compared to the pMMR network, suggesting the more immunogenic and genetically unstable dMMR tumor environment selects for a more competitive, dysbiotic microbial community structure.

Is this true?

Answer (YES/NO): NO